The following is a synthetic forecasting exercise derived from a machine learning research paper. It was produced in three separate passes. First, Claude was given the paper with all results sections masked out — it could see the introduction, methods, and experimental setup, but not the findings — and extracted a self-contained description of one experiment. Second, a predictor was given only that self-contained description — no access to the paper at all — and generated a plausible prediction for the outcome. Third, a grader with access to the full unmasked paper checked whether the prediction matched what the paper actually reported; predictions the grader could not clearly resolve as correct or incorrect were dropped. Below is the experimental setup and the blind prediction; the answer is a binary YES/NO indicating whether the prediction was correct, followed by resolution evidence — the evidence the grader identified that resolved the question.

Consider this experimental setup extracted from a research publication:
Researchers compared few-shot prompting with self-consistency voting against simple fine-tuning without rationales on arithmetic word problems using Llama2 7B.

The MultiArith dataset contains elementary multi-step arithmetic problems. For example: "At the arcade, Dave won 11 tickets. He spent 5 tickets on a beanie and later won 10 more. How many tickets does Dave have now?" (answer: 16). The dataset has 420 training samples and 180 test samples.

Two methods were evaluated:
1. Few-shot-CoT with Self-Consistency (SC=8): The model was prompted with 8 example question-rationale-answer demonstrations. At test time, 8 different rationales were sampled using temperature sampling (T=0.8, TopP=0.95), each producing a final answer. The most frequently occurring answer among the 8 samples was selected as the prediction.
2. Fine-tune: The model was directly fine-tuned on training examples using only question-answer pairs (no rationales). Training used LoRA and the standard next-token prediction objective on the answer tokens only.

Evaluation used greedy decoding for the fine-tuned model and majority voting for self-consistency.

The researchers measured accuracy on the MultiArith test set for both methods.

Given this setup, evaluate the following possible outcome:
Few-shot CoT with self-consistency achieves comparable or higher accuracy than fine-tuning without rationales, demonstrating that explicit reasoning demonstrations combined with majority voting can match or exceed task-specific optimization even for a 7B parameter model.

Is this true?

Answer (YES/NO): YES